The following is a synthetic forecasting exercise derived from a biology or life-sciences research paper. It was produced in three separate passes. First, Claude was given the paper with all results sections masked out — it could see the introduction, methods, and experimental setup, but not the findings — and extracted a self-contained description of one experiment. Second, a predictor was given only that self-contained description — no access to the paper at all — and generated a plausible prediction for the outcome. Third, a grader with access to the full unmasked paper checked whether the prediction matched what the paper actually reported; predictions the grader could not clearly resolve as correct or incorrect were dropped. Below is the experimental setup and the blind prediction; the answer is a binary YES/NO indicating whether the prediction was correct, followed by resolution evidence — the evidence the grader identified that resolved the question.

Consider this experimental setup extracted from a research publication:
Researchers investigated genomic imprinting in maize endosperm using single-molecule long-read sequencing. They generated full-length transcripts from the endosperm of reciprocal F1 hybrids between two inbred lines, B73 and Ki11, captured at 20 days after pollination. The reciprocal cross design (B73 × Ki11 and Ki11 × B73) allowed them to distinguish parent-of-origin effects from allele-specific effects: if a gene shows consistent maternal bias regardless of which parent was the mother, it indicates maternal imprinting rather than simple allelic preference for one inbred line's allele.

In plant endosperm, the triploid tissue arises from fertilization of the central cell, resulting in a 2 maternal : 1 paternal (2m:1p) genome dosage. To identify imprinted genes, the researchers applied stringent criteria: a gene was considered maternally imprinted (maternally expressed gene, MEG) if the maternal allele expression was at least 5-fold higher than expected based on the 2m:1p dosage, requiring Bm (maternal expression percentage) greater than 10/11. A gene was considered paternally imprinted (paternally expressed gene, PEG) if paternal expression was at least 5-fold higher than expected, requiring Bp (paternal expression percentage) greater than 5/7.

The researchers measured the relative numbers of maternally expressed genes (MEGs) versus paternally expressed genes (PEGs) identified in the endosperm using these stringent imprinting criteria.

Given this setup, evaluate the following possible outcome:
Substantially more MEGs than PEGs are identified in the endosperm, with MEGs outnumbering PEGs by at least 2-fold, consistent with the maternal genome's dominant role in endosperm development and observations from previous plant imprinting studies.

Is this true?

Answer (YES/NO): NO